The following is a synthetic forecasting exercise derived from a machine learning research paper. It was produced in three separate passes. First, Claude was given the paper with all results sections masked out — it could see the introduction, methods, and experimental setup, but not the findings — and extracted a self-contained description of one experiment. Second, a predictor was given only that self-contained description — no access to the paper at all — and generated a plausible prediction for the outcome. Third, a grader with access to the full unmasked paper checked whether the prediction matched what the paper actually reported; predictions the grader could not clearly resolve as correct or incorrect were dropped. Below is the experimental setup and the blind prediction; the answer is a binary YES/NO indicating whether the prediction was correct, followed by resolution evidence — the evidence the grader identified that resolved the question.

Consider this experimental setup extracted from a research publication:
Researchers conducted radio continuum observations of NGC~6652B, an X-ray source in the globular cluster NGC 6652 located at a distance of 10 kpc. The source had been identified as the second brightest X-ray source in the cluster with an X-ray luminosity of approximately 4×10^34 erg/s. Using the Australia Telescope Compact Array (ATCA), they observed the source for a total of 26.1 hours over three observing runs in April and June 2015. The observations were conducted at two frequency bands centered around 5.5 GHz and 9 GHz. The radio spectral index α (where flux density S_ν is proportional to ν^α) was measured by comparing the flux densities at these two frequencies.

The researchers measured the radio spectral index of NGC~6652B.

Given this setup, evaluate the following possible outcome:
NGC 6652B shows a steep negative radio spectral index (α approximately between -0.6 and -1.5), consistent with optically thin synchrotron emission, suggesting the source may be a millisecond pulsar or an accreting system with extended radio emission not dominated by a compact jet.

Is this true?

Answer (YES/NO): NO